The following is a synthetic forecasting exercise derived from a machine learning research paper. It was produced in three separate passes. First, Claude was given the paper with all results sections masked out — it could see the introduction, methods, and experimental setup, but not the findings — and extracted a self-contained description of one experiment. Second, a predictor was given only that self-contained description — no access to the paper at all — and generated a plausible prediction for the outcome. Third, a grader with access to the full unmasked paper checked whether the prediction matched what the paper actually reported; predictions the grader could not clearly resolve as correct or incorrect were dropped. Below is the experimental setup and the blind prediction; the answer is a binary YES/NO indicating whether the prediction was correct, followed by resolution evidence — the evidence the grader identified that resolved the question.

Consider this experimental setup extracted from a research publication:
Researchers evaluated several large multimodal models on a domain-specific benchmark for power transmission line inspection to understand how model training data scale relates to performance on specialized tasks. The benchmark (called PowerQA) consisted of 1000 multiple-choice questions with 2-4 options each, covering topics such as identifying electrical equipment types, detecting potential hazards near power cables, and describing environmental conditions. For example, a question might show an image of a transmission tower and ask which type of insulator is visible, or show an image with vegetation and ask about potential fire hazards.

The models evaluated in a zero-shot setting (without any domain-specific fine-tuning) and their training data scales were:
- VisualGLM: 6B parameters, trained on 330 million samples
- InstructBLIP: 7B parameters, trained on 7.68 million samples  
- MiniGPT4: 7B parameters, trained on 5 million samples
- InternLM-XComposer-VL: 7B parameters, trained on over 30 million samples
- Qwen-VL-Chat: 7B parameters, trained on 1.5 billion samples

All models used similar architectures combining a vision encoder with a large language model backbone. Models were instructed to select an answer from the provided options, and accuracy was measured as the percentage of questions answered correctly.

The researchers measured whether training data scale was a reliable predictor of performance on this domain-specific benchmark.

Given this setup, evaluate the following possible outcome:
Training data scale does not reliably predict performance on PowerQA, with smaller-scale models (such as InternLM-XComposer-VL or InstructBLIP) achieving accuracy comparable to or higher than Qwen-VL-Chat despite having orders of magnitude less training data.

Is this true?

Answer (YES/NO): NO